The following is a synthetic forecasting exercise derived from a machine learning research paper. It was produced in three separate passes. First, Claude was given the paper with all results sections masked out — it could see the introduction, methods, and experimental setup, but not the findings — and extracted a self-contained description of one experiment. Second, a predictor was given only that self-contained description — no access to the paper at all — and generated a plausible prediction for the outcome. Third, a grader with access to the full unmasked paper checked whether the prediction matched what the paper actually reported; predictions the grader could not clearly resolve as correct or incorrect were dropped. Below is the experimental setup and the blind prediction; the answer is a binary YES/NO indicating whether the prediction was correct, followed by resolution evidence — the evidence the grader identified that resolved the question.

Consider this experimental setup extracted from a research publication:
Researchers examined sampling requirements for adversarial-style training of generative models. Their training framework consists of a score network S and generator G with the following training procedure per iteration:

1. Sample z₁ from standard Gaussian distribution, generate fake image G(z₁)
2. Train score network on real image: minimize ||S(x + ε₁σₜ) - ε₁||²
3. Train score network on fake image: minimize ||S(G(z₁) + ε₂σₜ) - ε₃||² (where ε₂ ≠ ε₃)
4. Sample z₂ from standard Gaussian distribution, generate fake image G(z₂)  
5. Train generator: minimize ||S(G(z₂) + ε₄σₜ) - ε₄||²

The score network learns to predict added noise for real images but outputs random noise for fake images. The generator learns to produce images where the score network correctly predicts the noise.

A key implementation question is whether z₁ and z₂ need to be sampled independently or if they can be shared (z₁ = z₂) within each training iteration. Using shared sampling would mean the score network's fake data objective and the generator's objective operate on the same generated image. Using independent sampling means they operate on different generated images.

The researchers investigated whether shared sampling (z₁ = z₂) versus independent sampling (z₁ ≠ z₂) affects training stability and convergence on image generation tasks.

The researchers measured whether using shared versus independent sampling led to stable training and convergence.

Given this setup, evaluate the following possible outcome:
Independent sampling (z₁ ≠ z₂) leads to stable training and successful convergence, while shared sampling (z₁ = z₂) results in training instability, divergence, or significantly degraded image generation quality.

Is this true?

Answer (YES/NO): YES